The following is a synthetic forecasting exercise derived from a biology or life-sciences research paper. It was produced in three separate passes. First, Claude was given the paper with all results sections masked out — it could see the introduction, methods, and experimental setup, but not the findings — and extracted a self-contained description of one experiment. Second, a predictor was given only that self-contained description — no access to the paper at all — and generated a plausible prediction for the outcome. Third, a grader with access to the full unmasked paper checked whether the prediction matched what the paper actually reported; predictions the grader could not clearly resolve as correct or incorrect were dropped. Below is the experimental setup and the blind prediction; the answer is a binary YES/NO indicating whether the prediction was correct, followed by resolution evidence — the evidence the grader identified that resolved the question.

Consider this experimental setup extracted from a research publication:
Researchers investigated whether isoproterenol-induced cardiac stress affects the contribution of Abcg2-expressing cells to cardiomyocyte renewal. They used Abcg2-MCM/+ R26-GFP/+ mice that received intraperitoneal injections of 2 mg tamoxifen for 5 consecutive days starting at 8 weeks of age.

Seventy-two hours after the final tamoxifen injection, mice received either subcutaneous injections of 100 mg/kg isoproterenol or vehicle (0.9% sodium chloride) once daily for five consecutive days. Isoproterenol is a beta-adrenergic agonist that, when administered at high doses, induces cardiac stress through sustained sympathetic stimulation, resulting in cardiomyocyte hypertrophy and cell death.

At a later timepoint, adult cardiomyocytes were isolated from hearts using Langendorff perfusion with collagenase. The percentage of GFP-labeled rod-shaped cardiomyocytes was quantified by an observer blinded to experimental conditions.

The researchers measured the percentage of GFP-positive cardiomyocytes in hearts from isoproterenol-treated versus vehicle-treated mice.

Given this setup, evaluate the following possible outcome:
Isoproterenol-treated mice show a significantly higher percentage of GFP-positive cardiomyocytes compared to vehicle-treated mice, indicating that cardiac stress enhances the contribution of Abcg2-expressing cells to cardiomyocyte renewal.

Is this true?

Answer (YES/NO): YES